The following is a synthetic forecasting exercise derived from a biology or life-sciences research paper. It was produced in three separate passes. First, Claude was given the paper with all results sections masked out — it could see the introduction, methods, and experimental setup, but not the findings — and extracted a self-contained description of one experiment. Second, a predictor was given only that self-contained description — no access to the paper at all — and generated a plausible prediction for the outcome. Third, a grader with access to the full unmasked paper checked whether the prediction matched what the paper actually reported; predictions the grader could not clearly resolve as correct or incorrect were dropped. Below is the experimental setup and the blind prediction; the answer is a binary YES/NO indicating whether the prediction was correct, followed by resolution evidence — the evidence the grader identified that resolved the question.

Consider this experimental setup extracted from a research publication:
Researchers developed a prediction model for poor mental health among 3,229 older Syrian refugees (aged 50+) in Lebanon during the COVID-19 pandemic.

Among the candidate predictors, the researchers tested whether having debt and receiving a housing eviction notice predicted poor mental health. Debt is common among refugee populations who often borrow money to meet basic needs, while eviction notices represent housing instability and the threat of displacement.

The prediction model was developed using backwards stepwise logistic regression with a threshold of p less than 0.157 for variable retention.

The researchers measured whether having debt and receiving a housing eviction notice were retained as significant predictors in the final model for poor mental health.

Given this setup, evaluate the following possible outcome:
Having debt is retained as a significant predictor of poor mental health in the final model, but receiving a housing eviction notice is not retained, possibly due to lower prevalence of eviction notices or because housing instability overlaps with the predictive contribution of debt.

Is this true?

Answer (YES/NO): YES